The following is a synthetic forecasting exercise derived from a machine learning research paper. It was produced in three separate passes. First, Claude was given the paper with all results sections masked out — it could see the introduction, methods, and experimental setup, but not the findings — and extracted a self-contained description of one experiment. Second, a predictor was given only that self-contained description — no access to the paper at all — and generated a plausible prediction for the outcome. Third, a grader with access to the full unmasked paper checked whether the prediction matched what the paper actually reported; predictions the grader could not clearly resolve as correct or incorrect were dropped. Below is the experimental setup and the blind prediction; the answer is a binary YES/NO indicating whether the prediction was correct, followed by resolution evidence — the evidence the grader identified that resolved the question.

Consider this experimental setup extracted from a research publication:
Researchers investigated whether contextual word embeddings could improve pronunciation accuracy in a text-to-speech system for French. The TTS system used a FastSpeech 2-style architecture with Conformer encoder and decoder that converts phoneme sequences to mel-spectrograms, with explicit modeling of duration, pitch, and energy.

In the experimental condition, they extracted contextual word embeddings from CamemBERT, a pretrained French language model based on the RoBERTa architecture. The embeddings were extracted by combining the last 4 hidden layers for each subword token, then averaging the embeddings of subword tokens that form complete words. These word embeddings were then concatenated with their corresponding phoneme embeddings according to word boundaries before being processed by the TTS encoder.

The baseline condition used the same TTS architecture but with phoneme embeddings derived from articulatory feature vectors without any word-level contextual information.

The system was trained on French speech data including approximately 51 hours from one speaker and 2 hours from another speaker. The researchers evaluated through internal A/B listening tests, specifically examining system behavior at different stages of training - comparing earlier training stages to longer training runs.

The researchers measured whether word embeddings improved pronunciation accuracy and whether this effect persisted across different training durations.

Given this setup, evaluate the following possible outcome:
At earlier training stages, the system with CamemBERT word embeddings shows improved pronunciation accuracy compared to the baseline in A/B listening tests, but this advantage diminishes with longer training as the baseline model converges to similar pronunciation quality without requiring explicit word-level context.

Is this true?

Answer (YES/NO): YES